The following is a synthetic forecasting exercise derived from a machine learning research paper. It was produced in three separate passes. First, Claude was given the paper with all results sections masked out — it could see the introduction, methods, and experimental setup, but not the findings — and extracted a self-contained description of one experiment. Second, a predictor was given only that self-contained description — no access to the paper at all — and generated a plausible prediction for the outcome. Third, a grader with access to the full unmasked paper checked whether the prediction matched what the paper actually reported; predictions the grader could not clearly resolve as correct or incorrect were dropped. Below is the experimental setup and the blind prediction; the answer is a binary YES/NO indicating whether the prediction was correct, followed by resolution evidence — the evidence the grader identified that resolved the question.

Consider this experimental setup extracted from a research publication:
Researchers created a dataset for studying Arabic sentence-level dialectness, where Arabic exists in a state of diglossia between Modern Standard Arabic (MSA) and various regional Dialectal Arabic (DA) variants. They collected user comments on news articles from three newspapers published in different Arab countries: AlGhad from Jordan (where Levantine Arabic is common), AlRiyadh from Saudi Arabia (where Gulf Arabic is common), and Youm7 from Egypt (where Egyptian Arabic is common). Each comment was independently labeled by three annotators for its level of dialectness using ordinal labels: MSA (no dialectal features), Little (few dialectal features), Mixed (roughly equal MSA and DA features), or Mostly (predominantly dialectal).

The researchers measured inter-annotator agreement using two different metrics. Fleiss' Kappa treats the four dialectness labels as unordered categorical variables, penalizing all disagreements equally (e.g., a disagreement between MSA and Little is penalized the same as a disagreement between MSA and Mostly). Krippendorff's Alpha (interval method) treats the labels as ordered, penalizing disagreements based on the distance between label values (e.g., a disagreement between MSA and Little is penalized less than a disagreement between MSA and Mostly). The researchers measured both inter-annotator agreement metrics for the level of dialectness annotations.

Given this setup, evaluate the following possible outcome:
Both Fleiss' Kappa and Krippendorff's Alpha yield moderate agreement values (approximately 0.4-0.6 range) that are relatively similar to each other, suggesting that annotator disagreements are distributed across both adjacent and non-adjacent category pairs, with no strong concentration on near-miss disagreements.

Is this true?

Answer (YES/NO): NO